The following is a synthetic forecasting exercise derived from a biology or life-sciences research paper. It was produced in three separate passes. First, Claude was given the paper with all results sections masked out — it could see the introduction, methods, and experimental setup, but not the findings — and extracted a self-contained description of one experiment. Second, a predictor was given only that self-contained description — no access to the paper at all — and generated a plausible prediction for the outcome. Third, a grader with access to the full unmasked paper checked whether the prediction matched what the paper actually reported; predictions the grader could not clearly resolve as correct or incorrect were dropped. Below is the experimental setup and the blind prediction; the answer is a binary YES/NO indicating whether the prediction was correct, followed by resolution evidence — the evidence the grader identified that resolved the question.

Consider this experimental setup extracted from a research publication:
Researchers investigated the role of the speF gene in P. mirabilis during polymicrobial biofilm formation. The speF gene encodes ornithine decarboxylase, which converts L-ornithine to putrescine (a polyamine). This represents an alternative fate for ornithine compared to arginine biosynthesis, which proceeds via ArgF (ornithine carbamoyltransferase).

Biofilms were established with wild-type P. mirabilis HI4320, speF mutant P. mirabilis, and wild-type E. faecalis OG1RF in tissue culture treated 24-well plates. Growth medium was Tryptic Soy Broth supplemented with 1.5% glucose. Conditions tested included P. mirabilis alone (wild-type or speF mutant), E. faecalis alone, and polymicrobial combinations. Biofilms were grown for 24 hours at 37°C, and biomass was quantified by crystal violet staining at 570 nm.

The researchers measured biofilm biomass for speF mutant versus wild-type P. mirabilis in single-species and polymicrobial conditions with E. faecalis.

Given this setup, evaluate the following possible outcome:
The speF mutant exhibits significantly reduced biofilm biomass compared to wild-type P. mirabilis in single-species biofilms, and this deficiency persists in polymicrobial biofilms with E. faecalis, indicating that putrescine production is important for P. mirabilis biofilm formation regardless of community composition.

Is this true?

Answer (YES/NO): NO